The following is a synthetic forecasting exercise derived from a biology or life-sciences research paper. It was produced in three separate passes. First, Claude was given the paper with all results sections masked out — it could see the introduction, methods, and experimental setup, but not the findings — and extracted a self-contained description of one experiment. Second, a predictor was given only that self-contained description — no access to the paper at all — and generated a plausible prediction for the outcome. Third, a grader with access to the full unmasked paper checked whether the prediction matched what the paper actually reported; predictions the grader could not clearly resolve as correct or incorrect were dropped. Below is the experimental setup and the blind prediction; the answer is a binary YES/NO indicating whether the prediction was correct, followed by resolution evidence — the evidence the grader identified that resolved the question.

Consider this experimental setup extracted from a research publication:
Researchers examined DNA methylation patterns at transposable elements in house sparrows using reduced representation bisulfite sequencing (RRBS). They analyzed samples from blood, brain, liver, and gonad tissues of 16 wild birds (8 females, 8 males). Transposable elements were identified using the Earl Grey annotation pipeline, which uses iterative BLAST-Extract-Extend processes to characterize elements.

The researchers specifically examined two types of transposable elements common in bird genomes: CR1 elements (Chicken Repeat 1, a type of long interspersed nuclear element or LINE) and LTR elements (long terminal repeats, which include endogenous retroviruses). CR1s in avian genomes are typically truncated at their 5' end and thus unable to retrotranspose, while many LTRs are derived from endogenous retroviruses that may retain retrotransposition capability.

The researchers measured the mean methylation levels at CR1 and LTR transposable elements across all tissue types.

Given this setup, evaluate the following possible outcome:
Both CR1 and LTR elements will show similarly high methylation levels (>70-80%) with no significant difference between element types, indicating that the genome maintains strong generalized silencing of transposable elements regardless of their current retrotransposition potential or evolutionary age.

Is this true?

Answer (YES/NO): NO